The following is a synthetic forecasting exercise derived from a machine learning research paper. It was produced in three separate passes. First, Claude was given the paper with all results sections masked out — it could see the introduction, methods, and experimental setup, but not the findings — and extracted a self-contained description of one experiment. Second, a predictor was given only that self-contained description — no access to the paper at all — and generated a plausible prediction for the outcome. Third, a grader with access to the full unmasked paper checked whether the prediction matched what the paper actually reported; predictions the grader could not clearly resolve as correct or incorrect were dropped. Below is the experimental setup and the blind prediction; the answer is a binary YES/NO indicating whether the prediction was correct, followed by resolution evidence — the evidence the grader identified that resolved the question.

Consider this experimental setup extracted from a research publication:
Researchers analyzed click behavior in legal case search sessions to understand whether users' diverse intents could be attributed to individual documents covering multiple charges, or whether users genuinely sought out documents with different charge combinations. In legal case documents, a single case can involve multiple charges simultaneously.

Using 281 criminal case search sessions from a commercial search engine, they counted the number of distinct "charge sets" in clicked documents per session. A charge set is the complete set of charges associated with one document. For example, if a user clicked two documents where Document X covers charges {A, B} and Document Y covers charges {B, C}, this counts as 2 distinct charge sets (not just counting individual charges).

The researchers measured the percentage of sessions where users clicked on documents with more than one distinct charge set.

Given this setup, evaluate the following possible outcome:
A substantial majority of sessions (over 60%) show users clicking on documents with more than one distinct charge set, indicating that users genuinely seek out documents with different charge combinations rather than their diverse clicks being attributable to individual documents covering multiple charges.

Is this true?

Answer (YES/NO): YES